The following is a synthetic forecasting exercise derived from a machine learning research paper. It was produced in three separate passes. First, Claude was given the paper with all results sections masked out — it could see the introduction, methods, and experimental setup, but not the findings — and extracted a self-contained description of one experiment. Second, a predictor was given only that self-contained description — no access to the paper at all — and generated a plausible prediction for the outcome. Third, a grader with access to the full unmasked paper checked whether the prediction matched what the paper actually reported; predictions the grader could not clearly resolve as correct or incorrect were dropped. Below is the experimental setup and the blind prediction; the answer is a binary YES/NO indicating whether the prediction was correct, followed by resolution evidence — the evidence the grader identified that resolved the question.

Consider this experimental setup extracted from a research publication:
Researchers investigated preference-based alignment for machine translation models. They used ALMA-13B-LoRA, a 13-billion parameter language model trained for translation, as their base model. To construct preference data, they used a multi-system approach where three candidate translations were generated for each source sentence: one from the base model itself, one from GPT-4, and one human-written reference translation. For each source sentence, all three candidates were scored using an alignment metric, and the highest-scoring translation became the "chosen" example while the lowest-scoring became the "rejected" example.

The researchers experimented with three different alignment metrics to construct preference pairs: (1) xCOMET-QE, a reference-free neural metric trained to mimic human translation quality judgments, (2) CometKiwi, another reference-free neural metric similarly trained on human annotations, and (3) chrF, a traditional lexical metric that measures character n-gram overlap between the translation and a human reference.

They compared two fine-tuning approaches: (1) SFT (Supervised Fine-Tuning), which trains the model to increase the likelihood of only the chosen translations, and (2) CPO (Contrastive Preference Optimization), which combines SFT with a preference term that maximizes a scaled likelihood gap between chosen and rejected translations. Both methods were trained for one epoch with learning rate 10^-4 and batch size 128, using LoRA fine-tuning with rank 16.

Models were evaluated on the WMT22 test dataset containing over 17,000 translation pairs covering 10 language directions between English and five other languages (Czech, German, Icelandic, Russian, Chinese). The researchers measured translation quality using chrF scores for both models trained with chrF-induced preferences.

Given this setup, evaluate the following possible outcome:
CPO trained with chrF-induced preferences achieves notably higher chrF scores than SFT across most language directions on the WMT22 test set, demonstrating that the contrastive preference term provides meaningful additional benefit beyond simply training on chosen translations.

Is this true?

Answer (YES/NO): NO